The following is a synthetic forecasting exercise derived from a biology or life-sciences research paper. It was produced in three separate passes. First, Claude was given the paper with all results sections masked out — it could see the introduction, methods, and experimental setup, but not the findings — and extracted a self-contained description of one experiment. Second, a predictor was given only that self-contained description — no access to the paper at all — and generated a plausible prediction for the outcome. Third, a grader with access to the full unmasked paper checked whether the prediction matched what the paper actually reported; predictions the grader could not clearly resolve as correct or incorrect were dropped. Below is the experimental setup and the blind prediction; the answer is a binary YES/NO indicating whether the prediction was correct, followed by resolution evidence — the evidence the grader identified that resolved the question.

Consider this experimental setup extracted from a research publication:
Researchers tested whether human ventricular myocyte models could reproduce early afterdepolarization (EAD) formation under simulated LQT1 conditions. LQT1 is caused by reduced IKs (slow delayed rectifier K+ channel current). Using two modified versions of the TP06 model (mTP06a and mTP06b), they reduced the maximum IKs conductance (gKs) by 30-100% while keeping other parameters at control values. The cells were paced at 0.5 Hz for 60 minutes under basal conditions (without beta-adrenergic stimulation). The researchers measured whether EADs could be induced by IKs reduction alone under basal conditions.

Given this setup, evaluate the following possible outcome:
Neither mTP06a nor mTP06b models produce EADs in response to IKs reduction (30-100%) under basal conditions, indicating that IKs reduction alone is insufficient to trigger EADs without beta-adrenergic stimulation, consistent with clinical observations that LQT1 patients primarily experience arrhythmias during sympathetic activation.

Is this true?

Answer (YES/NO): YES